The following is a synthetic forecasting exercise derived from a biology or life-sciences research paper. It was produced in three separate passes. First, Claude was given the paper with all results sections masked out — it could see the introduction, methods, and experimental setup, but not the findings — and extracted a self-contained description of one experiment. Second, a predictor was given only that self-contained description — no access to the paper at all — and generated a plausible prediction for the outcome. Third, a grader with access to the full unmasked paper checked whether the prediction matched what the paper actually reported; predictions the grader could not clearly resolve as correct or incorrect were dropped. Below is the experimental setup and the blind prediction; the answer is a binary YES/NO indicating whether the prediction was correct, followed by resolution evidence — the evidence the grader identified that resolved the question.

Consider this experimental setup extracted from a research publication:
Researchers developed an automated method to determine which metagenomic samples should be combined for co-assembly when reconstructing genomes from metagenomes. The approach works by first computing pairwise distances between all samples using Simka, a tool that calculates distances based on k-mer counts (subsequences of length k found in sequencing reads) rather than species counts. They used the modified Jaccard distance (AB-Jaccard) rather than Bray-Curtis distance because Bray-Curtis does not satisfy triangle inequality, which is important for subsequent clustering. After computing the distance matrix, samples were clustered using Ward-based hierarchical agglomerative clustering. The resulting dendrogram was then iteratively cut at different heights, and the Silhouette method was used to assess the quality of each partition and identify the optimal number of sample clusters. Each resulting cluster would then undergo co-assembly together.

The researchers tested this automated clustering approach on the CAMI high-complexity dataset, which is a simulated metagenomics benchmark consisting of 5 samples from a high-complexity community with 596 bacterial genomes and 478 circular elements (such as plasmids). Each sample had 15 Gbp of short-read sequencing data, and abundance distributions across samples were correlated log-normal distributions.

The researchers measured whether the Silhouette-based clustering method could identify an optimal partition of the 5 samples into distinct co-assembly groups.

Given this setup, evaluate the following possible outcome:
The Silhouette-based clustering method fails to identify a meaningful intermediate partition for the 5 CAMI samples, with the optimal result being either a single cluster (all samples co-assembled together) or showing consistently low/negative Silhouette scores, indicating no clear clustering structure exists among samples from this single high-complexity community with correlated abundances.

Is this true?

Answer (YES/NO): YES